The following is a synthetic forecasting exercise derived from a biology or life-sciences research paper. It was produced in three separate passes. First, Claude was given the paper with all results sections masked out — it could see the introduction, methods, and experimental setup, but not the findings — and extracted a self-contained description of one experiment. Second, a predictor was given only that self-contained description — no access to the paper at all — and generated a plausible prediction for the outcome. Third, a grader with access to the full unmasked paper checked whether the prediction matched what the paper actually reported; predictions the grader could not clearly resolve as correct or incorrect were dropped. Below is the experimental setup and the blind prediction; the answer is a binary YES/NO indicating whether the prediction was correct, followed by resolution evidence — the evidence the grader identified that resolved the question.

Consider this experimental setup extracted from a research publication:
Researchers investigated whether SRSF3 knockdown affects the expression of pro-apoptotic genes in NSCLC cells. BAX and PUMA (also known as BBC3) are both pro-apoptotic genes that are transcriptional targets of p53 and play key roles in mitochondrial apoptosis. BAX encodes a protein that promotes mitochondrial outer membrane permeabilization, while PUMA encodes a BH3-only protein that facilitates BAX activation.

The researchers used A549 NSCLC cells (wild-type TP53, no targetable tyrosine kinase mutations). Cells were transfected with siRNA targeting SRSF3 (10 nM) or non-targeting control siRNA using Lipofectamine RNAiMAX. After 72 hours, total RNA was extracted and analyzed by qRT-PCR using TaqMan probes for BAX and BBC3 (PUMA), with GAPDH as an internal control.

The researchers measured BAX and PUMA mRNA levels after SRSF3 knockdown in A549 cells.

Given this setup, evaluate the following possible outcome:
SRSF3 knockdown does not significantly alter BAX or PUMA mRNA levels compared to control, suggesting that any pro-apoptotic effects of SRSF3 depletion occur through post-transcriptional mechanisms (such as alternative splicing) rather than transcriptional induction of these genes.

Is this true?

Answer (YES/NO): NO